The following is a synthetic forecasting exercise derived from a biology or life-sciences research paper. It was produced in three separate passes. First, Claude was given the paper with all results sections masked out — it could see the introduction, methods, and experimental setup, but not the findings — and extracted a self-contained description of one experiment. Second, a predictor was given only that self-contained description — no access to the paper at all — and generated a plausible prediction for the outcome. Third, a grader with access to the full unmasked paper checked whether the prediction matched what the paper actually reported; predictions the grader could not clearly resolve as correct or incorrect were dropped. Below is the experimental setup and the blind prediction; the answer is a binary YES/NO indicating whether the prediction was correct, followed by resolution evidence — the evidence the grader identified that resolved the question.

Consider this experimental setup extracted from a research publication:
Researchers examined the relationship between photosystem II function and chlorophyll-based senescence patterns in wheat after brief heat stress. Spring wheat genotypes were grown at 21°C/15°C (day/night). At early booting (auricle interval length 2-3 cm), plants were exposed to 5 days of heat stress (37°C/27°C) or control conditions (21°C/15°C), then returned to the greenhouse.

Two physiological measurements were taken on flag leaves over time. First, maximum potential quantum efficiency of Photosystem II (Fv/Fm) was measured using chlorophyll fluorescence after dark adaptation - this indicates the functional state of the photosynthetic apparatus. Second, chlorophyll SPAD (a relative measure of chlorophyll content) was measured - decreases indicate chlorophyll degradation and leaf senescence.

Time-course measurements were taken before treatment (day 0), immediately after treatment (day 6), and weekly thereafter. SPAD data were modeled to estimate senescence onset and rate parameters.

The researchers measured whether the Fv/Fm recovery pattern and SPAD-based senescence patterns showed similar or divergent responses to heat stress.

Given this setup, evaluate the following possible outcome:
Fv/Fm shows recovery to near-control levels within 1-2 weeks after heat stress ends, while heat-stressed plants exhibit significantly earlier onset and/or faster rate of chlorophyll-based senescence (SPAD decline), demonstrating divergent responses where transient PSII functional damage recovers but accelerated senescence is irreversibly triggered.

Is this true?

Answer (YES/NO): YES